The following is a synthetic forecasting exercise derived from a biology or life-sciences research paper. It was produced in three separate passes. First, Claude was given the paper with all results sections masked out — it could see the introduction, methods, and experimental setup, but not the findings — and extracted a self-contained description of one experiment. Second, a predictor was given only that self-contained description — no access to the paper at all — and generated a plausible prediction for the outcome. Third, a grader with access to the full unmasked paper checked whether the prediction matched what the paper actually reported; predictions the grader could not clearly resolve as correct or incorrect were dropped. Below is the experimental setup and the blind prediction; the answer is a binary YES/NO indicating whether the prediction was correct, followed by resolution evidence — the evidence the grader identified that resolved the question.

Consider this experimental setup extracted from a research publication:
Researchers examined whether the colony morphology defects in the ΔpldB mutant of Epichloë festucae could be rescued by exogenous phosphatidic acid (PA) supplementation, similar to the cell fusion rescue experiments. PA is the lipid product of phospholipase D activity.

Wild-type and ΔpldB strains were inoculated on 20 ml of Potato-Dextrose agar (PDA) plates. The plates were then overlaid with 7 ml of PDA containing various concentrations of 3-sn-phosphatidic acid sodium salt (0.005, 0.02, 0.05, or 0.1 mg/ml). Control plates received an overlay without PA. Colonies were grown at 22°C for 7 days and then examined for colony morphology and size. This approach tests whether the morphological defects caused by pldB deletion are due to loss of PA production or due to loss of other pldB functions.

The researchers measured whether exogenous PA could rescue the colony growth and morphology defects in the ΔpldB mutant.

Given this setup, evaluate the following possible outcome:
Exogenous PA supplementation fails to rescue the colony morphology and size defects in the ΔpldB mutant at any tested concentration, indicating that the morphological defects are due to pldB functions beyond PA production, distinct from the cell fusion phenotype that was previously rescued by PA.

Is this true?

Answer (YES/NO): YES